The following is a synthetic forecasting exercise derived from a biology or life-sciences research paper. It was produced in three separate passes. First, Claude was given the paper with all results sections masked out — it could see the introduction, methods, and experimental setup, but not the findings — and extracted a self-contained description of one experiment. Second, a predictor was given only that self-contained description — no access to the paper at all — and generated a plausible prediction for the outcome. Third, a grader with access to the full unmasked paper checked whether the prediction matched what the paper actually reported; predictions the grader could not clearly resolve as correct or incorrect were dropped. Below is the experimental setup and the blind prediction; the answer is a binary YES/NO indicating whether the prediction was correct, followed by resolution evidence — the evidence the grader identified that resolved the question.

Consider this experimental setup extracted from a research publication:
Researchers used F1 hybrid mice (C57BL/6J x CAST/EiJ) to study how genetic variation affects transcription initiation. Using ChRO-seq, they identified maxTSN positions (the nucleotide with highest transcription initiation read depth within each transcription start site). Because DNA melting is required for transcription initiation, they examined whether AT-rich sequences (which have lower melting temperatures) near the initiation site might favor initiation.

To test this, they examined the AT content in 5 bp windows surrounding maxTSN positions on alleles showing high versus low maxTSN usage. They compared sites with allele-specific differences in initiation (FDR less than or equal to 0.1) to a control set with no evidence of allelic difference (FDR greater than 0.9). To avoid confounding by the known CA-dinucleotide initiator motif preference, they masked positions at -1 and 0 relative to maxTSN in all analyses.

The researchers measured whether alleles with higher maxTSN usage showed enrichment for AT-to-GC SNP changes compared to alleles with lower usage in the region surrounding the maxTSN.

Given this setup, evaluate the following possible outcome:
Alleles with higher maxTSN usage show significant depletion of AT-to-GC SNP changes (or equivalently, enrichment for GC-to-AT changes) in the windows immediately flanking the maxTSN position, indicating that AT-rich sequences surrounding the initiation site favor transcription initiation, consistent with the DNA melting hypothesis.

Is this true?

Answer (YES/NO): YES